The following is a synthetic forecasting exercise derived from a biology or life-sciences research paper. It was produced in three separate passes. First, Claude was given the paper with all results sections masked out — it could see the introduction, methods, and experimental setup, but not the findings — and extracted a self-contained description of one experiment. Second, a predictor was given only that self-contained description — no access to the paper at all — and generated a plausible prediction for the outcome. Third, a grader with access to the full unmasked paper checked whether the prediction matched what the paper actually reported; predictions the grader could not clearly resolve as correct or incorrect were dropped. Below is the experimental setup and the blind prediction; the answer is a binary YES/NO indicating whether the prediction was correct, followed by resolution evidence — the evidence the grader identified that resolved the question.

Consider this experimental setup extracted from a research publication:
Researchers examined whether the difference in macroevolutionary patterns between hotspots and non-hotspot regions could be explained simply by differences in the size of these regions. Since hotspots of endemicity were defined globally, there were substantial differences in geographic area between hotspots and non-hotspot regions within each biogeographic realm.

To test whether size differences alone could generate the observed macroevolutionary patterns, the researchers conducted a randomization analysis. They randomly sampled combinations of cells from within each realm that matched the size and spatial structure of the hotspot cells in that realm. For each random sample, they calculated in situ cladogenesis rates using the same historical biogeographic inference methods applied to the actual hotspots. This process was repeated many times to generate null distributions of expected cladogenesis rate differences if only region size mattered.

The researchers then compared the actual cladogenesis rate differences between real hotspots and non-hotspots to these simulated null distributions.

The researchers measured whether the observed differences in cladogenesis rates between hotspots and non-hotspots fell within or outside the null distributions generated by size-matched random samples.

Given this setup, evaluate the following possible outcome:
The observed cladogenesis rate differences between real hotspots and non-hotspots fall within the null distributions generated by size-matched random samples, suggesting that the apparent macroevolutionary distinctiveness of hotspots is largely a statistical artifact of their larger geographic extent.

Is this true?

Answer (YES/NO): NO